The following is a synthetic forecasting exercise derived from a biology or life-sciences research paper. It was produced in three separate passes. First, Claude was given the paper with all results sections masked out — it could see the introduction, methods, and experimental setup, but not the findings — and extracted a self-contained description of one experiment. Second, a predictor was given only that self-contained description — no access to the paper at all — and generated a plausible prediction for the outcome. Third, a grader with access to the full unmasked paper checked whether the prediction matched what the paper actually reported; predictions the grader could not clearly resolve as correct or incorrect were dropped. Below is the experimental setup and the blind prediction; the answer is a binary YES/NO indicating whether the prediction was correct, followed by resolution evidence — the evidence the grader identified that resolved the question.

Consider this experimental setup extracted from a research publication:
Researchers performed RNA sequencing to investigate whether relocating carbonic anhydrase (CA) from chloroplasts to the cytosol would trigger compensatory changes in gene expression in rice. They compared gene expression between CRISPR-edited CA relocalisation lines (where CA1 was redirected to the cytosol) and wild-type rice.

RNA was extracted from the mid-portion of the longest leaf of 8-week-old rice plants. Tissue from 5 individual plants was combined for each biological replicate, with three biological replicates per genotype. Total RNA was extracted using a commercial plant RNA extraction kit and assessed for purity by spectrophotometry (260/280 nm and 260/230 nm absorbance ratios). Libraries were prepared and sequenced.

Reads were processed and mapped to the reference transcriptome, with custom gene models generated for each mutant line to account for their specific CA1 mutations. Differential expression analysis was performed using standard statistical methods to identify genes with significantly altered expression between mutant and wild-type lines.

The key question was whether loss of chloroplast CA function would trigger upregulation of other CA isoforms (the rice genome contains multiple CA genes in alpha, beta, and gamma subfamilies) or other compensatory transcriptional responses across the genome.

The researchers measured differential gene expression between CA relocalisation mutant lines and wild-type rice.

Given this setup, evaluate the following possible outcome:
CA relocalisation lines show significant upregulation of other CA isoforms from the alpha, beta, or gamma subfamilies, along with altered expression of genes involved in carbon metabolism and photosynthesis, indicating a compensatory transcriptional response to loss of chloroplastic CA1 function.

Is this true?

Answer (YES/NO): NO